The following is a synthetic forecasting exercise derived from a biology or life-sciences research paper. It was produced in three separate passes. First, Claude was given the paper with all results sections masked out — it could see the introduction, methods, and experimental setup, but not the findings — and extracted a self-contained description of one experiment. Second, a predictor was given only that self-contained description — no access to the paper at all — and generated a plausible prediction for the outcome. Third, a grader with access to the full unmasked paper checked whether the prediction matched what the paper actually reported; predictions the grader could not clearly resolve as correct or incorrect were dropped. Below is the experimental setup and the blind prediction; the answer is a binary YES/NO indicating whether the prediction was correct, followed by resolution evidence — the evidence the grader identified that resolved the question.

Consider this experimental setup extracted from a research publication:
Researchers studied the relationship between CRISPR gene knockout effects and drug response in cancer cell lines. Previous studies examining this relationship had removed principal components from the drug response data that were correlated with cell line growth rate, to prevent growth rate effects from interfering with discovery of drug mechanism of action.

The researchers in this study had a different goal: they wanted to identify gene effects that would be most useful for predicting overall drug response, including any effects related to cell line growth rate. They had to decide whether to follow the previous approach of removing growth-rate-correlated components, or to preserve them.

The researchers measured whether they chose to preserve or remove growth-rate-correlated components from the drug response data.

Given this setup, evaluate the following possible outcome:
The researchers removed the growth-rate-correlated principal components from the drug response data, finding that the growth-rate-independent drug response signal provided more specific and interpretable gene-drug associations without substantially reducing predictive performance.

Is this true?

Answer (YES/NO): NO